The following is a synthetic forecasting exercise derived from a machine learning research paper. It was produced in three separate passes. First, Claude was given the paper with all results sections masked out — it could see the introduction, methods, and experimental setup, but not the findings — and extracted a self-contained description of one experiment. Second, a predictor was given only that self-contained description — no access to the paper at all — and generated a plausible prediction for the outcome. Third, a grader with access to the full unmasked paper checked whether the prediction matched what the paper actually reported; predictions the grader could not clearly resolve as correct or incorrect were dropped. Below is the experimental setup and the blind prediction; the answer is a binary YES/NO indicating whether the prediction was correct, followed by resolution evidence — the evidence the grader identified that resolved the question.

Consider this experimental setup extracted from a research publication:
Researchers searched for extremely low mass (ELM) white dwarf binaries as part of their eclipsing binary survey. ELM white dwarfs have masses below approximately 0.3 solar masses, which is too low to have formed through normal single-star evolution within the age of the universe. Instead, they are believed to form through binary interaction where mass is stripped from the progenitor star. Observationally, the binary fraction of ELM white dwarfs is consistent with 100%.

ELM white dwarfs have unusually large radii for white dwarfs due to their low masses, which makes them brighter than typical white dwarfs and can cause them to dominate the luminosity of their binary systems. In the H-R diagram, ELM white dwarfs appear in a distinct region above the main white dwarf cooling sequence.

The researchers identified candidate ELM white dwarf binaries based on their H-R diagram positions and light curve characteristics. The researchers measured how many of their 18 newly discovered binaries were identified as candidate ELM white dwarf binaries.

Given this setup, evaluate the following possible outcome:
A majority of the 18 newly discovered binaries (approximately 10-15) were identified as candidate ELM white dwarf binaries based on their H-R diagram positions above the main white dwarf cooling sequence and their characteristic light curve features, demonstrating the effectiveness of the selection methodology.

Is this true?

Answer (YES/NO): NO